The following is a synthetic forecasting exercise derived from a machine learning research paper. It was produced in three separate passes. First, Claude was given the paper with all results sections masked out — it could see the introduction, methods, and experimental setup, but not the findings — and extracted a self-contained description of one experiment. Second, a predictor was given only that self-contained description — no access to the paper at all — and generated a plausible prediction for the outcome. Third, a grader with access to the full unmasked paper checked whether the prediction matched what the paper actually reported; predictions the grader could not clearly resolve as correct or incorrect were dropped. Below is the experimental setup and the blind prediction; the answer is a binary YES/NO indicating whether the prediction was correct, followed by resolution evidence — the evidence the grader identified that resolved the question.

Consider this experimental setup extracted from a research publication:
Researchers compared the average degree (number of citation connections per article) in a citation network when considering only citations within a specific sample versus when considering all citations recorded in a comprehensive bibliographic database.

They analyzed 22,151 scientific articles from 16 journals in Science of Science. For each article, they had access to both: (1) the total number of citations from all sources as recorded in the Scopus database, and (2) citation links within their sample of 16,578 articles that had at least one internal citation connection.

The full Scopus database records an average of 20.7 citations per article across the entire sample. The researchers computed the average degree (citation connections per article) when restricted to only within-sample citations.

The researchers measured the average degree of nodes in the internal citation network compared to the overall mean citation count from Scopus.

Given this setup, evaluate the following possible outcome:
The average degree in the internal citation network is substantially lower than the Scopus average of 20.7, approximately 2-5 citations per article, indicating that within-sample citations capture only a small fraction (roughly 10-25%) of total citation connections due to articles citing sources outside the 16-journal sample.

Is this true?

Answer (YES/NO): NO